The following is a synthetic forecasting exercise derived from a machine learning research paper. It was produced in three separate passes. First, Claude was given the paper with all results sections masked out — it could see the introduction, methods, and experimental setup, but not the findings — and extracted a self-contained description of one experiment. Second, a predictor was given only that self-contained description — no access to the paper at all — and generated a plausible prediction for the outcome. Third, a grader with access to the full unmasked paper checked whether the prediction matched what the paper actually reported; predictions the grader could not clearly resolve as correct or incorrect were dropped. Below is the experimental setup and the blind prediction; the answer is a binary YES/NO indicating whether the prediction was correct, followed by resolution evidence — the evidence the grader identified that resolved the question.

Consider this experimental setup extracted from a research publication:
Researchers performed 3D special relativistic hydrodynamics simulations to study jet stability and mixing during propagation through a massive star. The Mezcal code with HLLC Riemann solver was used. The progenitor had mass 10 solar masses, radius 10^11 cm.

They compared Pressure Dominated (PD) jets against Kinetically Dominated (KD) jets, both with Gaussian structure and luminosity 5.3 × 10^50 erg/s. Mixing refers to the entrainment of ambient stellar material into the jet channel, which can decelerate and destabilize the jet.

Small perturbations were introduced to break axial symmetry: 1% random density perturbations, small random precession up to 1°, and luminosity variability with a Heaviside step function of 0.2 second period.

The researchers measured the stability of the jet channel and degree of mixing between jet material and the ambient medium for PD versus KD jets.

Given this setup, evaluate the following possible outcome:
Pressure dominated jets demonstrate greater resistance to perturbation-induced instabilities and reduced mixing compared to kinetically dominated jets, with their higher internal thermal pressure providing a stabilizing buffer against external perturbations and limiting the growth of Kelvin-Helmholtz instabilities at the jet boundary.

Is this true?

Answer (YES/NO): NO